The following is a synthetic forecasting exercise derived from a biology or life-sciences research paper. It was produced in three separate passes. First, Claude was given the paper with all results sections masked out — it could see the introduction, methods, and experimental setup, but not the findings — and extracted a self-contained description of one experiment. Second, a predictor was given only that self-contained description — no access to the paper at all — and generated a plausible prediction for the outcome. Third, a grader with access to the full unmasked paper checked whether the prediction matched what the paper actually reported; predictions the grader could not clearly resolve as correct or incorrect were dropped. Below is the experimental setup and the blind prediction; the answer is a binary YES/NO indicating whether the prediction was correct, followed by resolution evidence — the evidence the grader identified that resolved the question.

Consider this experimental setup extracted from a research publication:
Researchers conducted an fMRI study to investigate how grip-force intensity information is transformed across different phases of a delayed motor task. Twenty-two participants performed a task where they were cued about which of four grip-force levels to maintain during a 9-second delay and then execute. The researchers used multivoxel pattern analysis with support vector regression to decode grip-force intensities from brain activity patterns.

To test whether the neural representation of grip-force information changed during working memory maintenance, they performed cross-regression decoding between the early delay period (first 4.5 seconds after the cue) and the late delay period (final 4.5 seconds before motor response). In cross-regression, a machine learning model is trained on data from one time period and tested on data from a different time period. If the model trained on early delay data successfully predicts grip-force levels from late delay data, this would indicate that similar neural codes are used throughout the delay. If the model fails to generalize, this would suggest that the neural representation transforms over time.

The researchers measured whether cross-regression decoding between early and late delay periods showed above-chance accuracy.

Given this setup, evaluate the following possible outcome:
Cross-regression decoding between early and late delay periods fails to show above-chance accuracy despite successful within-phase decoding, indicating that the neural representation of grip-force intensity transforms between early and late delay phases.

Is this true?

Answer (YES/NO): NO